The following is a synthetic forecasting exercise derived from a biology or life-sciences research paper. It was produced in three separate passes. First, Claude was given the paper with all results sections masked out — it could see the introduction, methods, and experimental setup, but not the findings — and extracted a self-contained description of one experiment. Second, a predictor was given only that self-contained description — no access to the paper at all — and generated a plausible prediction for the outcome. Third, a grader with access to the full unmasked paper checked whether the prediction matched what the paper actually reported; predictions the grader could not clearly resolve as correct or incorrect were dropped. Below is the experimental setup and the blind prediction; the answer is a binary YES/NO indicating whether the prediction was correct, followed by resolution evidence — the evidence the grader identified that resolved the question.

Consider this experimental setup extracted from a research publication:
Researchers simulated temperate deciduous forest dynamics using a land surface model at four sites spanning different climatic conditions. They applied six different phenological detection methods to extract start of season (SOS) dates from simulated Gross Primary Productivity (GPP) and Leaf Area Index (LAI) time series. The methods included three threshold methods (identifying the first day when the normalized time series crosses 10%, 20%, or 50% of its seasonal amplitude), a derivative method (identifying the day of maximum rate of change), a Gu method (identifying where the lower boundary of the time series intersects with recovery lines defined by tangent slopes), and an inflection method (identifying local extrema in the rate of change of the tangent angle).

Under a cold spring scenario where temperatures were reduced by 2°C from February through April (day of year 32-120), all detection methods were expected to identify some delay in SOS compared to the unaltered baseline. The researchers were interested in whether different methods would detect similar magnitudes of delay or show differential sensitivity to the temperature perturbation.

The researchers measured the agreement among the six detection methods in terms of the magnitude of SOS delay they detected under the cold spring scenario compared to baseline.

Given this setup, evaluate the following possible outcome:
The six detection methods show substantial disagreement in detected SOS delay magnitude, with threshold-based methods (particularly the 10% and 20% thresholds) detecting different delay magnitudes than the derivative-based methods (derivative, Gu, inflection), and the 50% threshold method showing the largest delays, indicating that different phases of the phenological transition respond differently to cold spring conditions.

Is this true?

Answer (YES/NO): NO